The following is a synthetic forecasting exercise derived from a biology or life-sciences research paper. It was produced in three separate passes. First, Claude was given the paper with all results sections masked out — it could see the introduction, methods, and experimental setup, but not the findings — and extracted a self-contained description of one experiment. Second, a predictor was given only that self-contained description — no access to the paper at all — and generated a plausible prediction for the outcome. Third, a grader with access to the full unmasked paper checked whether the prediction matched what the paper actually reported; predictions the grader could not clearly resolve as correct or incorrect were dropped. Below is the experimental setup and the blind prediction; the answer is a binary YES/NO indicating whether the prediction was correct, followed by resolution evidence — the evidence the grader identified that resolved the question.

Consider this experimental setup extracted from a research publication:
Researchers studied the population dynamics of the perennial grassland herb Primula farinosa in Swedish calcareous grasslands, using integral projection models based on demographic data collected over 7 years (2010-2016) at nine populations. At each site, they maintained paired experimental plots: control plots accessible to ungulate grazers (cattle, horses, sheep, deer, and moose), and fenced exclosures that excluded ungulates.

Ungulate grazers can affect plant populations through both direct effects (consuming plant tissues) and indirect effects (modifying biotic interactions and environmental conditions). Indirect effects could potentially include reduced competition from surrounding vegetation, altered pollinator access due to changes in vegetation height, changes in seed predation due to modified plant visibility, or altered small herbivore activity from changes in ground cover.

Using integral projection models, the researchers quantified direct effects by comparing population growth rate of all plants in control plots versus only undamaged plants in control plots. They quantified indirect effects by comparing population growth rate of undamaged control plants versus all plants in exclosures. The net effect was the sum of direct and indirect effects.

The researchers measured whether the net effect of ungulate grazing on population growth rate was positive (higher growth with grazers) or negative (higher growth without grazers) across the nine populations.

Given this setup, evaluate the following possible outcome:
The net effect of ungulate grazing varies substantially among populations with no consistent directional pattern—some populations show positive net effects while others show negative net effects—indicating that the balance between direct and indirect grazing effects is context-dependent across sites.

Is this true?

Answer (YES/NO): NO